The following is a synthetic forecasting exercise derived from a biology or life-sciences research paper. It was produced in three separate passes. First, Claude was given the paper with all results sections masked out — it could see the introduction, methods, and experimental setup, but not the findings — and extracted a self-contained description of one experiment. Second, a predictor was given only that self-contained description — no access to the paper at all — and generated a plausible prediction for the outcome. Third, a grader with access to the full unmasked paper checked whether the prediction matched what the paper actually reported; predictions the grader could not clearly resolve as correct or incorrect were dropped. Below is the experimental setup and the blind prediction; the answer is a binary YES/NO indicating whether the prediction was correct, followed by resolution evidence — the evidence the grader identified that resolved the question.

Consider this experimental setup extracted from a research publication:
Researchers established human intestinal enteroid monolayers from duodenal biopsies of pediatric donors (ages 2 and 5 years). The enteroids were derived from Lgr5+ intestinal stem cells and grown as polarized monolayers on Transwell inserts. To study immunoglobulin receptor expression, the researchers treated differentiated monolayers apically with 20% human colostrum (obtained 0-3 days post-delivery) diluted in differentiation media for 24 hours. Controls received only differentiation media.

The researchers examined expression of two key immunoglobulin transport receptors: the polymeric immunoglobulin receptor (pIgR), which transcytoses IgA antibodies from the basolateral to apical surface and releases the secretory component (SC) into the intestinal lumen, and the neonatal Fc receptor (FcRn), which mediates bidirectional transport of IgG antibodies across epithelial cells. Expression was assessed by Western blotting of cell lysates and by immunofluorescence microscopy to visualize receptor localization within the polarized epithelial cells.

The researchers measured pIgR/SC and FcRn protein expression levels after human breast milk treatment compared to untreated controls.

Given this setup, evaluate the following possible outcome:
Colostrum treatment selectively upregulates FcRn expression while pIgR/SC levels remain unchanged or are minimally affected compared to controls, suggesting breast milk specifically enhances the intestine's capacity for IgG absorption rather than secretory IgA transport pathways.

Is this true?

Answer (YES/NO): NO